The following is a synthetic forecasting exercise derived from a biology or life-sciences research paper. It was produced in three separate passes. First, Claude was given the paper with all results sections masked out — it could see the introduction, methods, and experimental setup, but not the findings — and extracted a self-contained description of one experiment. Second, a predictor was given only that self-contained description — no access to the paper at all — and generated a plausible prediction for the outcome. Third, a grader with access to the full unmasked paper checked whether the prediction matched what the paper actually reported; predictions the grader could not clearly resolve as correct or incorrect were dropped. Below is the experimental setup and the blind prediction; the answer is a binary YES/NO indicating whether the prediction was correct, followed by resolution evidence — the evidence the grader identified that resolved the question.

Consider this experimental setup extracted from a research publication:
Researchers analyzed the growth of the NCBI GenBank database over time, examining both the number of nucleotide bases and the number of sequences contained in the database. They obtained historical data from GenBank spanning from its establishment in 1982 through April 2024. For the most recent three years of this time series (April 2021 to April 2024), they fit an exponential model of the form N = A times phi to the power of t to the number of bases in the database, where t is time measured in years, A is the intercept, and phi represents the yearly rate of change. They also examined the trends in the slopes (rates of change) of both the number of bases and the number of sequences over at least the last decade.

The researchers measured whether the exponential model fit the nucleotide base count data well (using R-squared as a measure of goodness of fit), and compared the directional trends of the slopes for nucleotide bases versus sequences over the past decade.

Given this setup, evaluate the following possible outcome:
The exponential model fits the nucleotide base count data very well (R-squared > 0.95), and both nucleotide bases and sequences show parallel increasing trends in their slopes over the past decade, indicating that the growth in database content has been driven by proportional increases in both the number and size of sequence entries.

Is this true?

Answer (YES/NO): NO